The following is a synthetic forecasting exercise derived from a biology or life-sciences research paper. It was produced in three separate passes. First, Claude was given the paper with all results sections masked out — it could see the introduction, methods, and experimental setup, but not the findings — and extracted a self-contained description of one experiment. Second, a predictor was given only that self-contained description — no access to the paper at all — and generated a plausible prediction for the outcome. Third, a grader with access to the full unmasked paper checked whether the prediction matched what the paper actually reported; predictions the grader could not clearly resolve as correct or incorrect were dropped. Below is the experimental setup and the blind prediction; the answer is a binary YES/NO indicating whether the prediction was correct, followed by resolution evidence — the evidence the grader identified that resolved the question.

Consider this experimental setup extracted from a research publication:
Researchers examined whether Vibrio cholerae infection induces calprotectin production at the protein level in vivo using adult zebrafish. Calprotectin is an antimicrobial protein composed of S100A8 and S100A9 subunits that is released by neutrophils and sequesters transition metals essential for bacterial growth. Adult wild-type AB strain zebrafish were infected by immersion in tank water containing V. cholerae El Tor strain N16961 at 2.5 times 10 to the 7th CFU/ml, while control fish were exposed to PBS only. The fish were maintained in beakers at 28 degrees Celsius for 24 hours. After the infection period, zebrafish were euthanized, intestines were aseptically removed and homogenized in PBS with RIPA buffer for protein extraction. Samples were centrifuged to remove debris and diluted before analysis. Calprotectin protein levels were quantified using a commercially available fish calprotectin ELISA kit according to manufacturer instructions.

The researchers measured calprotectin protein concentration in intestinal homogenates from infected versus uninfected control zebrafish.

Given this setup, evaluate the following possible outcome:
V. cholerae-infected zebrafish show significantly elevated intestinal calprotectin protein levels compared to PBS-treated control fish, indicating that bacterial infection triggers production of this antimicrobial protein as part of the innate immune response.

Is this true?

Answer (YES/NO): YES